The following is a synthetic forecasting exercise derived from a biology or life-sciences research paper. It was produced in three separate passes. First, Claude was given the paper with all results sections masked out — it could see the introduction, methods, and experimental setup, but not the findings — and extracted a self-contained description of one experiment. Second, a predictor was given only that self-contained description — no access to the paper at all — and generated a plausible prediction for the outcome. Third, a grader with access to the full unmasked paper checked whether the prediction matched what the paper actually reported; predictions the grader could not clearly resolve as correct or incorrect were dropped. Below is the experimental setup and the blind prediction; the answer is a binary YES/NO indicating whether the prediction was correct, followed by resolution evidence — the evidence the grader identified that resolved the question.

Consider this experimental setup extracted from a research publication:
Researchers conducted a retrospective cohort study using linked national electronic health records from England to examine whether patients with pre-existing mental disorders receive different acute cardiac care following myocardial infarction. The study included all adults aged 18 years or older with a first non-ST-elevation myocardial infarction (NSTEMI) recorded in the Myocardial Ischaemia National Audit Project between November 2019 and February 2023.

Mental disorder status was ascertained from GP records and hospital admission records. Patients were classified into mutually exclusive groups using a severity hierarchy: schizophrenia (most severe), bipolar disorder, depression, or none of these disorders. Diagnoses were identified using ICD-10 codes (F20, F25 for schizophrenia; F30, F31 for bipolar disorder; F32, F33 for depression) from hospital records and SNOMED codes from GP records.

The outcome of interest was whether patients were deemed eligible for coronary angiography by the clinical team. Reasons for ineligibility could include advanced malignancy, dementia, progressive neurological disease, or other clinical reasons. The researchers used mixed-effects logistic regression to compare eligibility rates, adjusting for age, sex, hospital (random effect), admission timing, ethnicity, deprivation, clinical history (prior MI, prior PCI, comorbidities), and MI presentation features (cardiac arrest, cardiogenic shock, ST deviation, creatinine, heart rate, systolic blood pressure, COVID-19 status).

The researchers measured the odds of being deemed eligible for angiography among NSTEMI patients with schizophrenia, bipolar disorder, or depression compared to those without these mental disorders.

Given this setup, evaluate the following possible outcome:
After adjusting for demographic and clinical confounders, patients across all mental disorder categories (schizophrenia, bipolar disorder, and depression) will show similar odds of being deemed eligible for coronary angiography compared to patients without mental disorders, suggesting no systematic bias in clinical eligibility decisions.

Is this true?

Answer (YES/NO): NO